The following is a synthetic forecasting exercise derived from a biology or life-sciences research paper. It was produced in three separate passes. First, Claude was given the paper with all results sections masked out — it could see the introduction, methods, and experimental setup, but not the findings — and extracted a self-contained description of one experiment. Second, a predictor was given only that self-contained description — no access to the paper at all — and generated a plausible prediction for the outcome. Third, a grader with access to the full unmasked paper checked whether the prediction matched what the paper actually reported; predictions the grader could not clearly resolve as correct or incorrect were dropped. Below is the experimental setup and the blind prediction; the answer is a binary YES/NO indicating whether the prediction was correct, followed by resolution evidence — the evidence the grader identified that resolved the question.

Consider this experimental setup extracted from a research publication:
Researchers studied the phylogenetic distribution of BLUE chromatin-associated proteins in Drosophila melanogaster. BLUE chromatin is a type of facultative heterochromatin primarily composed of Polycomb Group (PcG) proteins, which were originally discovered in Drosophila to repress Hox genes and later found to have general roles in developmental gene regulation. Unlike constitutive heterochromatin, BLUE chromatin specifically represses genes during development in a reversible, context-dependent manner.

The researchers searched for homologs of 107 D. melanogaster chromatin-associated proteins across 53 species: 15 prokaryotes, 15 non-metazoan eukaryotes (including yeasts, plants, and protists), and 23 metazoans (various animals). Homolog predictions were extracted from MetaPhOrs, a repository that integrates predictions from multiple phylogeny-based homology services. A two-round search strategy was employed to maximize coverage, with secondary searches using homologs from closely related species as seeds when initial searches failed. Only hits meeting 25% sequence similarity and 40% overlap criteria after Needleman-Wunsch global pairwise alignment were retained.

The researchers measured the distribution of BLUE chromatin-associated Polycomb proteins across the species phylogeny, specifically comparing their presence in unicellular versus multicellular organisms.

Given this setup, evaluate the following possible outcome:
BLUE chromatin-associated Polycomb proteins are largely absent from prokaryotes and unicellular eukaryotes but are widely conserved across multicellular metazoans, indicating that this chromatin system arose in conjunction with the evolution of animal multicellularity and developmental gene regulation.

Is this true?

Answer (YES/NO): YES